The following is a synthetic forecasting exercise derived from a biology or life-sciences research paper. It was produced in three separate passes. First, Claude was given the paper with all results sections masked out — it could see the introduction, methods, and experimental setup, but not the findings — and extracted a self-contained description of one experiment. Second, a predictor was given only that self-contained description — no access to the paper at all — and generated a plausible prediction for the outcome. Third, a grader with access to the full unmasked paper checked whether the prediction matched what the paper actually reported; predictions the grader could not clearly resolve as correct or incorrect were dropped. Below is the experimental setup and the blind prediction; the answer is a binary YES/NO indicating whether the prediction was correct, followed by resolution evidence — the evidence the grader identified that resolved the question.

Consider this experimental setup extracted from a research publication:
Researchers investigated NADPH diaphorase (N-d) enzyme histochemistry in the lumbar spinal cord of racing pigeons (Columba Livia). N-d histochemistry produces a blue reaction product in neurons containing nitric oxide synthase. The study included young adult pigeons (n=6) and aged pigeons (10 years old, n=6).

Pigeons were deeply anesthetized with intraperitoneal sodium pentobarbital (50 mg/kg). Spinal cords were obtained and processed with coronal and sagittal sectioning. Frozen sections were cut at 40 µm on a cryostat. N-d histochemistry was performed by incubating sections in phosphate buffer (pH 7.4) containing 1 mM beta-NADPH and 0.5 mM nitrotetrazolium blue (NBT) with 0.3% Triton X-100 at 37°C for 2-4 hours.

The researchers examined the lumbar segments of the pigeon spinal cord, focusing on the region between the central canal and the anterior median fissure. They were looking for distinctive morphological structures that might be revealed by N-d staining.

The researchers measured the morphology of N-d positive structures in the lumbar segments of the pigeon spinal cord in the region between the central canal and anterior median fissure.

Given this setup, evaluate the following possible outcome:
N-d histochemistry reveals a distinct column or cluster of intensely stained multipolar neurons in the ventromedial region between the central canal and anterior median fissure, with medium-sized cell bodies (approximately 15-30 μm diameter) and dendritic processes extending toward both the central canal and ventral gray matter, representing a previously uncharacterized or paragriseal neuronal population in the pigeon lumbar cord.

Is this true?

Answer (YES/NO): NO